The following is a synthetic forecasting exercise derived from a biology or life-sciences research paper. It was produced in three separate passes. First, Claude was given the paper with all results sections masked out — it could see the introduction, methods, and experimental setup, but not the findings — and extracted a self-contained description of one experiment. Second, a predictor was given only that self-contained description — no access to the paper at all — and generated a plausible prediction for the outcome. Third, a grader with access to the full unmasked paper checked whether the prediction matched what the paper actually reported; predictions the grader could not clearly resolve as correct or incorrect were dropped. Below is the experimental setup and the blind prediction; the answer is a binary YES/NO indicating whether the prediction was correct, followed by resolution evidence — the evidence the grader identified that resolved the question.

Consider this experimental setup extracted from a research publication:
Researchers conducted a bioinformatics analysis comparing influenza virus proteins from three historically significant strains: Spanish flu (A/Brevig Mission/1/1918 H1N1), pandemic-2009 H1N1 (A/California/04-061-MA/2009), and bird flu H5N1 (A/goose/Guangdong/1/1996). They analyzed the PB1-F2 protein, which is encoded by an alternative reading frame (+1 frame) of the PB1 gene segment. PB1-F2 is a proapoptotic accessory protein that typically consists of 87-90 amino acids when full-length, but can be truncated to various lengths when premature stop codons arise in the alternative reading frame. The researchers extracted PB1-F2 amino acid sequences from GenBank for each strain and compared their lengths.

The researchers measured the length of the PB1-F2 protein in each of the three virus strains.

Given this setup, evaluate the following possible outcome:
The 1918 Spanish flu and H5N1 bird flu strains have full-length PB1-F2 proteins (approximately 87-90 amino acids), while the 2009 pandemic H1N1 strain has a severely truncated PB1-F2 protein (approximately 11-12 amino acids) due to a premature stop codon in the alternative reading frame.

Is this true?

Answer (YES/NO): YES